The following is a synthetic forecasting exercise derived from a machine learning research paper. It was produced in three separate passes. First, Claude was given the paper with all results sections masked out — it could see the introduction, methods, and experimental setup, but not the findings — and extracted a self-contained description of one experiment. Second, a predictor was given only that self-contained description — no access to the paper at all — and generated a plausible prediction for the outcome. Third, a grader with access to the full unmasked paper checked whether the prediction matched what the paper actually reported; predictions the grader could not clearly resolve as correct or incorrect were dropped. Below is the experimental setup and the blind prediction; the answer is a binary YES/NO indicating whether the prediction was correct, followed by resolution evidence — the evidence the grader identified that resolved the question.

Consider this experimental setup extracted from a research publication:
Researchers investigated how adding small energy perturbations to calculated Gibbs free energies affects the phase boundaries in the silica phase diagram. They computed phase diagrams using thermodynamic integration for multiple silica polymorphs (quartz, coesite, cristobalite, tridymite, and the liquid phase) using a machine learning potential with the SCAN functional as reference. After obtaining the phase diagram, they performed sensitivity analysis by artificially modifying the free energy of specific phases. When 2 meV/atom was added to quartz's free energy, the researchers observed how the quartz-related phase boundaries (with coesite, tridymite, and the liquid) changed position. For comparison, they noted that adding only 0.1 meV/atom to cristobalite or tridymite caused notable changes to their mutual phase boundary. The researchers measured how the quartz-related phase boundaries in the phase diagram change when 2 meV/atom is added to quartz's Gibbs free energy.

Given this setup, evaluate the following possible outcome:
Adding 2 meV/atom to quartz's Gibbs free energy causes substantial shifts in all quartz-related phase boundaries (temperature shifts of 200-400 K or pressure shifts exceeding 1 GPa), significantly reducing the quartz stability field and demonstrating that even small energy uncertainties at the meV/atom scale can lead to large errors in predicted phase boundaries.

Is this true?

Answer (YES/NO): NO